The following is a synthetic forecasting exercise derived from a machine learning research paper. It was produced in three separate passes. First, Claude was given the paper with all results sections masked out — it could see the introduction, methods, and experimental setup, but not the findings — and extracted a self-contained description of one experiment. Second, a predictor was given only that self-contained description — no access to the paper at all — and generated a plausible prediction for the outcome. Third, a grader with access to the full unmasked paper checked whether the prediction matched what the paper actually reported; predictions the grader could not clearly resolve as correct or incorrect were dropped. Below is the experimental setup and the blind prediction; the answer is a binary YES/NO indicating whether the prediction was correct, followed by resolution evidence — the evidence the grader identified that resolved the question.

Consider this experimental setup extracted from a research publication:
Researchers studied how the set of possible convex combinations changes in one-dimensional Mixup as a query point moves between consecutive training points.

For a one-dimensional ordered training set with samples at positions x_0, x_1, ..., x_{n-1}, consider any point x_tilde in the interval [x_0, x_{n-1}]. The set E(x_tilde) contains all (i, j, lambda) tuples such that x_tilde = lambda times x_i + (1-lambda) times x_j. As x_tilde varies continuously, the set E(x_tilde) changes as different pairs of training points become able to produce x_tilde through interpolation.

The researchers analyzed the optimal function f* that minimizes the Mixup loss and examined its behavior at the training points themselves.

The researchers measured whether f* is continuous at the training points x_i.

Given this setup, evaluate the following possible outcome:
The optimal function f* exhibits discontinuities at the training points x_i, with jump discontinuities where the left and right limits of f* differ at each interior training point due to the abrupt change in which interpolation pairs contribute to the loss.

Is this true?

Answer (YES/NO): NO